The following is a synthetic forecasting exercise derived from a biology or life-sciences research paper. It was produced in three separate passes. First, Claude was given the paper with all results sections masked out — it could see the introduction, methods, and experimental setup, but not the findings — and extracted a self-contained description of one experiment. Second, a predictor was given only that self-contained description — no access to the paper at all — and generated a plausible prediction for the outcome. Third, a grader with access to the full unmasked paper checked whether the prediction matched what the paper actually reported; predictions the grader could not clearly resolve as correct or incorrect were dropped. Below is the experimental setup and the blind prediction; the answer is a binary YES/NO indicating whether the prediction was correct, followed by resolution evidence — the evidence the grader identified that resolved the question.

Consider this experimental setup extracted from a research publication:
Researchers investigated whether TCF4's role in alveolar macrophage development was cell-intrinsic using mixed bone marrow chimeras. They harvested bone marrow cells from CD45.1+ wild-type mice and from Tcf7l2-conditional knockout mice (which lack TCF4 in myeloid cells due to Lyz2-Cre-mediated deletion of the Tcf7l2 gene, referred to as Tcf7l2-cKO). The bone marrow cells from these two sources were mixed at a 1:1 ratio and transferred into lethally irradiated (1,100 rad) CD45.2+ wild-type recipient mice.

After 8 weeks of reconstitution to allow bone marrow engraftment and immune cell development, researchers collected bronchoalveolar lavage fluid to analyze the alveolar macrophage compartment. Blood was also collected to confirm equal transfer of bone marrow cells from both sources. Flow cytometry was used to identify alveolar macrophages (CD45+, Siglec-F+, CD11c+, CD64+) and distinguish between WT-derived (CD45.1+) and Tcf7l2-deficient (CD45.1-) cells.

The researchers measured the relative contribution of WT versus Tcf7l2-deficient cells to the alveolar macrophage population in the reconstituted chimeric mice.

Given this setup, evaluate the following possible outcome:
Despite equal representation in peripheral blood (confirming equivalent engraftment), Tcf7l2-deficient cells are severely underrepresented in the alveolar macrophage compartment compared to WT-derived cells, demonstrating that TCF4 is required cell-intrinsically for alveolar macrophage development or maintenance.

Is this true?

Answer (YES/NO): YES